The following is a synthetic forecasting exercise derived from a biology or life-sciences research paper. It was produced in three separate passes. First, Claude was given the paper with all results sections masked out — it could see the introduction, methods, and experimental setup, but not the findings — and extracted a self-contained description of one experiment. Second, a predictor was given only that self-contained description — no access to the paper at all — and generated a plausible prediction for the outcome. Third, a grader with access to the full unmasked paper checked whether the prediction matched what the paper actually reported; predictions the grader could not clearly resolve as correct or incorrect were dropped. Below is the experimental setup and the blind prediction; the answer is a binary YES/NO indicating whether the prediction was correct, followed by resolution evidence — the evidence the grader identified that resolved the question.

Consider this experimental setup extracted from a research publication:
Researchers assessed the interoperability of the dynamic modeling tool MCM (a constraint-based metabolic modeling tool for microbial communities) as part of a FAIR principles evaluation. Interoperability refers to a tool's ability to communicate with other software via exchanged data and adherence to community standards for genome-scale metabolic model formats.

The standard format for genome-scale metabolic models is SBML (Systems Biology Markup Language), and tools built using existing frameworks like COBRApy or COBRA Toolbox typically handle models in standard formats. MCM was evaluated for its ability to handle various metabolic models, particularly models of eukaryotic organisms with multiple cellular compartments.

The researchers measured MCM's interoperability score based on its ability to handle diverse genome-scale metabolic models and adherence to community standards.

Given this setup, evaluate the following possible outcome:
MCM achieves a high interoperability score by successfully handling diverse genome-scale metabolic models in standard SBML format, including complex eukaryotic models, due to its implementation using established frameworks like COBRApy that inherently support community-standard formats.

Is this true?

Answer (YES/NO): NO